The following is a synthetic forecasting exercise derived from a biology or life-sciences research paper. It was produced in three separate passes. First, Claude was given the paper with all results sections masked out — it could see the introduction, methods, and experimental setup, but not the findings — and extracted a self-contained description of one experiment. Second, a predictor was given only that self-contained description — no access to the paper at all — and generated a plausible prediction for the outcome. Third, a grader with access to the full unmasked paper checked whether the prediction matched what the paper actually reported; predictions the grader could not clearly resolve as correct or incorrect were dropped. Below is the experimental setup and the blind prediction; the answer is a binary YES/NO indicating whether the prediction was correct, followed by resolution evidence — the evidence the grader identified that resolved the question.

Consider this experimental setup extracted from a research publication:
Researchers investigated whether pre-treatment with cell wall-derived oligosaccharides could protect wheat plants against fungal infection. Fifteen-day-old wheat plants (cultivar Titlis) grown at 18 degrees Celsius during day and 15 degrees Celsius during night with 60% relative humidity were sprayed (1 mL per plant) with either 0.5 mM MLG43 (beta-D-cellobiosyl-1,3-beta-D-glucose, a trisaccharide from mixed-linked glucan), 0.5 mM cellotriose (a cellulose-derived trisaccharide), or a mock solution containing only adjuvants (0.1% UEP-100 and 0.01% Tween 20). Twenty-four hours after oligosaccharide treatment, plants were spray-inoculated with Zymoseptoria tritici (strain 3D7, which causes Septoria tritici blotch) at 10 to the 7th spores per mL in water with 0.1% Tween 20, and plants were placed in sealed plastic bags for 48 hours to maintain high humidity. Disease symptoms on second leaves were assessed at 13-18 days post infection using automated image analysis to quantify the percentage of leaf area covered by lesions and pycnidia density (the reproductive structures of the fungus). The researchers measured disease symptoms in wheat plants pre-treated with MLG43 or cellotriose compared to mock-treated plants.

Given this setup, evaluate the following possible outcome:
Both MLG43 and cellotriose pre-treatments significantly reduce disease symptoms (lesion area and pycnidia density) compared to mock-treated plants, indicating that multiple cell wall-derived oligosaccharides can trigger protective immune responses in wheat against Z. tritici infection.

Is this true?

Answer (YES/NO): YES